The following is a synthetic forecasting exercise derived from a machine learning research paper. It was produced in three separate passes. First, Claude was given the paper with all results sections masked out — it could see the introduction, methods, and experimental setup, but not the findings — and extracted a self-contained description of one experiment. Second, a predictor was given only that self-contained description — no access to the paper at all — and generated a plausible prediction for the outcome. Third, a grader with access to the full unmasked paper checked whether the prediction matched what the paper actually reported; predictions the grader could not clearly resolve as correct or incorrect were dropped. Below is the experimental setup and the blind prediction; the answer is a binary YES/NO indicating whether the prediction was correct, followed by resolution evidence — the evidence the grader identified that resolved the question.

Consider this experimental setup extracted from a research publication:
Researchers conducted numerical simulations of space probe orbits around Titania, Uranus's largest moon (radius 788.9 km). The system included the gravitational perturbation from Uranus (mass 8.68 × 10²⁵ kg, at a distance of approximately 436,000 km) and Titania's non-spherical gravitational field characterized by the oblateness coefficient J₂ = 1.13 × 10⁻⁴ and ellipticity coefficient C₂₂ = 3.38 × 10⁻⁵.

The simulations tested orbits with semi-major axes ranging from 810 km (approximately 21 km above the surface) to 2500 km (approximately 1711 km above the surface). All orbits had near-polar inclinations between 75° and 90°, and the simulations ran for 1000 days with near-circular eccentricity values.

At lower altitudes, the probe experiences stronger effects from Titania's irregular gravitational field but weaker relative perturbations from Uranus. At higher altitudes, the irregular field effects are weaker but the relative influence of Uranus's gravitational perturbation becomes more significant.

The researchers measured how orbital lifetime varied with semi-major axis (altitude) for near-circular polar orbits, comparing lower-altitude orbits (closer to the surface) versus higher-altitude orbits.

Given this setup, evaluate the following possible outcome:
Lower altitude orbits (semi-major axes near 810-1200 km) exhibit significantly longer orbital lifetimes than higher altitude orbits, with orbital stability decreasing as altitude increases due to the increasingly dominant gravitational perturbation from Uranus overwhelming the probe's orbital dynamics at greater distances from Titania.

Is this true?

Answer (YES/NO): YES